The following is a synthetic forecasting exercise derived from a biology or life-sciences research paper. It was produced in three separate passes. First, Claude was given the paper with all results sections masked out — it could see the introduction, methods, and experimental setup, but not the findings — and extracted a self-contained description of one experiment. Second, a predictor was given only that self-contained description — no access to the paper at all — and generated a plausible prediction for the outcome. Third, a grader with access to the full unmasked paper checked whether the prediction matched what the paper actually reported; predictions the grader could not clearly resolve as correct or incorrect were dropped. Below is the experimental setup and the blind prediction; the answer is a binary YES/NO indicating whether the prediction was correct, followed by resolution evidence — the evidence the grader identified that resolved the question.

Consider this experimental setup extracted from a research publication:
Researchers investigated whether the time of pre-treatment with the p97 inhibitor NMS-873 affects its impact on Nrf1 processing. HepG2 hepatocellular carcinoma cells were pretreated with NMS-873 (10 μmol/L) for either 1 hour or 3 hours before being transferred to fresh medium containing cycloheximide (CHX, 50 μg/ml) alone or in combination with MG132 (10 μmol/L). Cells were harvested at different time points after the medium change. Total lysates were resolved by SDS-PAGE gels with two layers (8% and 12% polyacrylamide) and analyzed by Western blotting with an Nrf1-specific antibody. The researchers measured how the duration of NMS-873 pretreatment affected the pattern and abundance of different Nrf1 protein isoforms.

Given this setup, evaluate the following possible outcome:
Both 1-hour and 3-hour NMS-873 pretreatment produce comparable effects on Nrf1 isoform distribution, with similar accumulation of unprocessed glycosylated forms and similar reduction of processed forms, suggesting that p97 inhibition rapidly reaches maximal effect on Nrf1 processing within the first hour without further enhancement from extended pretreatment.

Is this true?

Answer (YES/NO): NO